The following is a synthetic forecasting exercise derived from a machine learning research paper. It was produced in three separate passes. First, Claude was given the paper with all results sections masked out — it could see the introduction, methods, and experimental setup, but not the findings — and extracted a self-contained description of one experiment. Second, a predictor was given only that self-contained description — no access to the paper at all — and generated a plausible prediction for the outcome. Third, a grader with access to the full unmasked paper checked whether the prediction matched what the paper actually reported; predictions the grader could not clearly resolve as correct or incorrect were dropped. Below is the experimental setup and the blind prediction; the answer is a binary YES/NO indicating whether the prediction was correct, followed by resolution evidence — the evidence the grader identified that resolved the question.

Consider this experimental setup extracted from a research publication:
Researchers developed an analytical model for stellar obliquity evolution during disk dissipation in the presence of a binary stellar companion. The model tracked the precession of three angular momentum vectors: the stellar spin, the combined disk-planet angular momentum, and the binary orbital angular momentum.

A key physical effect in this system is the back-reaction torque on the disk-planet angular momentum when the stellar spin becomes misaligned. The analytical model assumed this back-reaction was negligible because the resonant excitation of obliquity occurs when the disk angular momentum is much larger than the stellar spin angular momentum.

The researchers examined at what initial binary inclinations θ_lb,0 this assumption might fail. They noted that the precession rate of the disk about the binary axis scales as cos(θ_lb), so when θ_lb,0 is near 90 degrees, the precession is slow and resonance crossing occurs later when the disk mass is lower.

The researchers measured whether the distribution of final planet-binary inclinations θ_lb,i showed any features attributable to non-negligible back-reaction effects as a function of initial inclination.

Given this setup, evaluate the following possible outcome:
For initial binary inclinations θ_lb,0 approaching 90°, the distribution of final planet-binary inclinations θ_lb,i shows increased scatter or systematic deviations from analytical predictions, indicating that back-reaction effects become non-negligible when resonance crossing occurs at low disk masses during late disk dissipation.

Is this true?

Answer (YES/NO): YES